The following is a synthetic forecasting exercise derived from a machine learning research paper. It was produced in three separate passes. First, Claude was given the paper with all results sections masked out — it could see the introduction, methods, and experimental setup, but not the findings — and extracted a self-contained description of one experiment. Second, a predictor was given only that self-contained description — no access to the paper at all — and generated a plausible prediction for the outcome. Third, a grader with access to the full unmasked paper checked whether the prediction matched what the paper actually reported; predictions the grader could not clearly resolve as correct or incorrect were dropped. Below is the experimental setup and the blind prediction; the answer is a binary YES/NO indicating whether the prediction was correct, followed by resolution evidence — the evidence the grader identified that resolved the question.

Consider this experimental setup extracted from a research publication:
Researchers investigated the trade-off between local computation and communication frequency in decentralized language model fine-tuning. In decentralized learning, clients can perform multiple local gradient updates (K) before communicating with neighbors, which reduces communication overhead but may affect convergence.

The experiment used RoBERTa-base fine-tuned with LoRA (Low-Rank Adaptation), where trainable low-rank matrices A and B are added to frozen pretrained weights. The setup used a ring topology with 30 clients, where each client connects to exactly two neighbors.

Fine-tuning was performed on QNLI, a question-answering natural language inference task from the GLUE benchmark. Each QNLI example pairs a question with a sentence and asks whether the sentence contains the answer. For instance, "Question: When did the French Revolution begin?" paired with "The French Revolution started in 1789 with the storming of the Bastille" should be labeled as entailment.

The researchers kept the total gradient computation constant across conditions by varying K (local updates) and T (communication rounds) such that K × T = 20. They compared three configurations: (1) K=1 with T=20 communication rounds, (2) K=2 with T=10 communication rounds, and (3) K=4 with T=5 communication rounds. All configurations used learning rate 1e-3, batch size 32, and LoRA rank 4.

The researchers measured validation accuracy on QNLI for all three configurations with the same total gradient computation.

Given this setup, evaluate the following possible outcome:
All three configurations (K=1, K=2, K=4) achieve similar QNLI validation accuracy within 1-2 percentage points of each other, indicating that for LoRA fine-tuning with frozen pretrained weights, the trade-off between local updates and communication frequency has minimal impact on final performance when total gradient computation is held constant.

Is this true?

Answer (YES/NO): NO